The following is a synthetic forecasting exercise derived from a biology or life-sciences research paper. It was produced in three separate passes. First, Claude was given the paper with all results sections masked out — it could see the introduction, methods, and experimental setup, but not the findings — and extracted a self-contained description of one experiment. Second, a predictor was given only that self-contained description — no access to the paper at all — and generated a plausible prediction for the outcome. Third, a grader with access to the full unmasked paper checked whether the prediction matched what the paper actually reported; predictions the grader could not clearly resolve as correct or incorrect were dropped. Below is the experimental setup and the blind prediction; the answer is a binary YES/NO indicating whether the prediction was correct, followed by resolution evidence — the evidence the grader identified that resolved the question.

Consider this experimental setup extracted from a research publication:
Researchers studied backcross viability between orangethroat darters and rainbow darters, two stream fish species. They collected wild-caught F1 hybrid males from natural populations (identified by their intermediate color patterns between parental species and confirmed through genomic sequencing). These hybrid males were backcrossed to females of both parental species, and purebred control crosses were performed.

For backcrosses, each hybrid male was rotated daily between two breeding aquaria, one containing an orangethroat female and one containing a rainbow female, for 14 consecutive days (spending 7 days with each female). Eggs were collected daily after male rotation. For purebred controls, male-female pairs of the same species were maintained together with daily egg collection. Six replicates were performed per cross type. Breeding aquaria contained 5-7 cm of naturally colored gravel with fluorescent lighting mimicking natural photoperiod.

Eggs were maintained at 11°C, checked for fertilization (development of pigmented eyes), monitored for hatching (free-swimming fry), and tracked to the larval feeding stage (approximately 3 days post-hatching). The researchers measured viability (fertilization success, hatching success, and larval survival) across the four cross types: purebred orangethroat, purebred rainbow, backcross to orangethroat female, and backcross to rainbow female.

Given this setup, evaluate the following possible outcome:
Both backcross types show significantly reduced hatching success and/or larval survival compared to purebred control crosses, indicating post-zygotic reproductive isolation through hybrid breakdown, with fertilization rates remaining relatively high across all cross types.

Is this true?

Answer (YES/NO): NO